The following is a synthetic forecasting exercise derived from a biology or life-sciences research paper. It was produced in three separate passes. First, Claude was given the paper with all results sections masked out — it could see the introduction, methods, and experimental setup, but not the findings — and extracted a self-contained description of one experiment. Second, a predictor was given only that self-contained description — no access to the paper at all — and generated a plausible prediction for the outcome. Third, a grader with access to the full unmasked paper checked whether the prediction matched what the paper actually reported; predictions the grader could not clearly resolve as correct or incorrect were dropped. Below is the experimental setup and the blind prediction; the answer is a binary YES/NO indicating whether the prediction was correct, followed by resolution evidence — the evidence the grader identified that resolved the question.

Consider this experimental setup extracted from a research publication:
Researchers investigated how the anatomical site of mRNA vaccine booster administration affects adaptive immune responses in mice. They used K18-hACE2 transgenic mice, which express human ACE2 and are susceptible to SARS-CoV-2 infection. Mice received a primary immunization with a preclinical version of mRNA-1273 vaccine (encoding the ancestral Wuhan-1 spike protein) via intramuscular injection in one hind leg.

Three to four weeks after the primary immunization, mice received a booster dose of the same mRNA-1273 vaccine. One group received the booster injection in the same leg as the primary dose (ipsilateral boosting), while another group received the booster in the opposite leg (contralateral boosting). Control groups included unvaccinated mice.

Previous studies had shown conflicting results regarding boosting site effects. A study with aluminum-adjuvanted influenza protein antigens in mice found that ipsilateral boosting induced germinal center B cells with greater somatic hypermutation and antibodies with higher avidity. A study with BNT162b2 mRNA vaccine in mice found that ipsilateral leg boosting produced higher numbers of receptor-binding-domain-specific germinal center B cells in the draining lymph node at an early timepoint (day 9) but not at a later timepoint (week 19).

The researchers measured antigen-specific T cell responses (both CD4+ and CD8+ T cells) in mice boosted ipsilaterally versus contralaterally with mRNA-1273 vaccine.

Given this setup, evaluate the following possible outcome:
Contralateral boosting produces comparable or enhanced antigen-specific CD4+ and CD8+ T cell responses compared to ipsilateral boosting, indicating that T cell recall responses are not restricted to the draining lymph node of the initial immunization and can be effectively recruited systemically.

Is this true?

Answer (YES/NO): YES